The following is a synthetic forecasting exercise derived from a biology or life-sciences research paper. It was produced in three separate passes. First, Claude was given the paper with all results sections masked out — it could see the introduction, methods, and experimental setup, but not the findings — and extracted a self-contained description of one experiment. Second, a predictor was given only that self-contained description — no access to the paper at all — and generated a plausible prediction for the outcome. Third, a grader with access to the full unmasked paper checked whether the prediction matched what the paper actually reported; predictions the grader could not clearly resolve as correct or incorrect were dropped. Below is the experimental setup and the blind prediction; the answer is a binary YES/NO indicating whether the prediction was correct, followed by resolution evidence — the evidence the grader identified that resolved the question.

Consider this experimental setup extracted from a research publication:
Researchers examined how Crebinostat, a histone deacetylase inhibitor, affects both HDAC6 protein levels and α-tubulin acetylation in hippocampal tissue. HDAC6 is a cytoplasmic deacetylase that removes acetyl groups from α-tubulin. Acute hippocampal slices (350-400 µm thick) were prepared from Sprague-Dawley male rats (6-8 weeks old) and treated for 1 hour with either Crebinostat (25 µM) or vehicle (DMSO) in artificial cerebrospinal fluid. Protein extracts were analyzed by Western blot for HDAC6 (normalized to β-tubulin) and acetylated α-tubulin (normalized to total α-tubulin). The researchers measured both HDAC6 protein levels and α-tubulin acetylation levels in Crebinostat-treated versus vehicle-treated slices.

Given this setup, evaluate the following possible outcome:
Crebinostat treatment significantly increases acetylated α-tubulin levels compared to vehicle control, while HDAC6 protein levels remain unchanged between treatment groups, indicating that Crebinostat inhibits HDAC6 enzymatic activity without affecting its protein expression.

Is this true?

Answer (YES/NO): NO